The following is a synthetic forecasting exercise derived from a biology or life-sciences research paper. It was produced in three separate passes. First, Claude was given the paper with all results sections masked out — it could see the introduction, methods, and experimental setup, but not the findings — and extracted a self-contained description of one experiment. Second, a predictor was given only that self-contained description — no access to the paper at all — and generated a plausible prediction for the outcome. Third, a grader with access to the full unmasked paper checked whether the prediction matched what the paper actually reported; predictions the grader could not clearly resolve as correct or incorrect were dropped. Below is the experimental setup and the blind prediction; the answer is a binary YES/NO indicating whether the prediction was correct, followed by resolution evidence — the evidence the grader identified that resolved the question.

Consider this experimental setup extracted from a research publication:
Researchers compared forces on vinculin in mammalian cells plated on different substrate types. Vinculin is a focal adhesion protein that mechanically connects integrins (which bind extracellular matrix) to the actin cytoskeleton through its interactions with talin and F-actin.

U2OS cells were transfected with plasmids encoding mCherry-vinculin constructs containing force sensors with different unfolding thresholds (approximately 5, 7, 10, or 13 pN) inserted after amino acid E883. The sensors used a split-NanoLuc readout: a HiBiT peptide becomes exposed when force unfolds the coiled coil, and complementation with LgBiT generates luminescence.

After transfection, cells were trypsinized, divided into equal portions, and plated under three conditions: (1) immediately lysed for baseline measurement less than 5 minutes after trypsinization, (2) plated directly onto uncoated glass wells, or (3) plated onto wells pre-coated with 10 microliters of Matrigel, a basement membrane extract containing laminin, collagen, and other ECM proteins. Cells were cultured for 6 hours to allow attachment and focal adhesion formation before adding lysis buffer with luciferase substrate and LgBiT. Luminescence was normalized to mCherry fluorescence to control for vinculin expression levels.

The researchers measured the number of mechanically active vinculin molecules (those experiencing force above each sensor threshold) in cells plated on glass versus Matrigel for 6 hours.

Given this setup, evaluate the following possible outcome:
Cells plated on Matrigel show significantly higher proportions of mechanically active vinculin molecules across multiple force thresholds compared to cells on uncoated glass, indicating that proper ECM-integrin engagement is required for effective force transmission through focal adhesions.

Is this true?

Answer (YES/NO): NO